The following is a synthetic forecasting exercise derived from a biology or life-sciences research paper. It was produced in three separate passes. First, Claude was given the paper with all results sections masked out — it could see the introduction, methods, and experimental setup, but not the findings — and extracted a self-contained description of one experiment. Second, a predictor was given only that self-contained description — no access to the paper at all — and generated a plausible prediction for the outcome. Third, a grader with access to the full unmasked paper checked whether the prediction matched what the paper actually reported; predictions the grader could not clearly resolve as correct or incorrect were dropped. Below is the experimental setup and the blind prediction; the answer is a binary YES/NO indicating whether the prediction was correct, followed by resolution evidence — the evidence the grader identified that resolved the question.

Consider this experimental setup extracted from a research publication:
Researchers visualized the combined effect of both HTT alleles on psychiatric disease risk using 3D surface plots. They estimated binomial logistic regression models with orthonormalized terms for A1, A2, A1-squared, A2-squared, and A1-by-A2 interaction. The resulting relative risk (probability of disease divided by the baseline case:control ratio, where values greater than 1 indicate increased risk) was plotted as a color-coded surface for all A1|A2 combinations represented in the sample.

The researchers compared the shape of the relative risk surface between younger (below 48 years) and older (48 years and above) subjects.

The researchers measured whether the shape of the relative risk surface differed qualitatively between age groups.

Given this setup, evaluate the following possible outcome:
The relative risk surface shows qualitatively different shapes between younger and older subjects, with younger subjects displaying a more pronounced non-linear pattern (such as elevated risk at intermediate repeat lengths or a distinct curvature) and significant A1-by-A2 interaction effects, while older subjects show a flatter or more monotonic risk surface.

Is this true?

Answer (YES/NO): YES